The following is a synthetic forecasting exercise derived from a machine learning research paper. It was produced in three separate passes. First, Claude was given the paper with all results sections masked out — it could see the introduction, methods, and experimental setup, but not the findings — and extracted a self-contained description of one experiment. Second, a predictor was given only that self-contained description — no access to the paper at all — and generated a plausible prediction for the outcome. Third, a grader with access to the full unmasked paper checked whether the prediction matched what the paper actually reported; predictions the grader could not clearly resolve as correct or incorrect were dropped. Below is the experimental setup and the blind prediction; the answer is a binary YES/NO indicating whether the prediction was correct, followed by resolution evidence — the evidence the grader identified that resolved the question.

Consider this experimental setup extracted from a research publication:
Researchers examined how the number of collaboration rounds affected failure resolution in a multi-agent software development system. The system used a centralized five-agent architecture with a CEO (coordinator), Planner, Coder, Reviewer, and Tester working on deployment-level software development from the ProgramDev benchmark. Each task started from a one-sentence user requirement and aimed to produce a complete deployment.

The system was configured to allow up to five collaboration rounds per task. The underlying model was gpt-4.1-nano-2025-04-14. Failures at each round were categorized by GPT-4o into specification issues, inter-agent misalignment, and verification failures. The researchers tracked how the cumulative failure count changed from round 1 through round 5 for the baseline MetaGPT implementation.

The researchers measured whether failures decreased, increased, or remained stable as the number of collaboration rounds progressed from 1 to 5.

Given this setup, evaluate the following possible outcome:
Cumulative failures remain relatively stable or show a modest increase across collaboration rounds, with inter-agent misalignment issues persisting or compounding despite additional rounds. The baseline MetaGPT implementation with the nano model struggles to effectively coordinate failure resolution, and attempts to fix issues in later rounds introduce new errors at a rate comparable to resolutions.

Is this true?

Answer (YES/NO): NO